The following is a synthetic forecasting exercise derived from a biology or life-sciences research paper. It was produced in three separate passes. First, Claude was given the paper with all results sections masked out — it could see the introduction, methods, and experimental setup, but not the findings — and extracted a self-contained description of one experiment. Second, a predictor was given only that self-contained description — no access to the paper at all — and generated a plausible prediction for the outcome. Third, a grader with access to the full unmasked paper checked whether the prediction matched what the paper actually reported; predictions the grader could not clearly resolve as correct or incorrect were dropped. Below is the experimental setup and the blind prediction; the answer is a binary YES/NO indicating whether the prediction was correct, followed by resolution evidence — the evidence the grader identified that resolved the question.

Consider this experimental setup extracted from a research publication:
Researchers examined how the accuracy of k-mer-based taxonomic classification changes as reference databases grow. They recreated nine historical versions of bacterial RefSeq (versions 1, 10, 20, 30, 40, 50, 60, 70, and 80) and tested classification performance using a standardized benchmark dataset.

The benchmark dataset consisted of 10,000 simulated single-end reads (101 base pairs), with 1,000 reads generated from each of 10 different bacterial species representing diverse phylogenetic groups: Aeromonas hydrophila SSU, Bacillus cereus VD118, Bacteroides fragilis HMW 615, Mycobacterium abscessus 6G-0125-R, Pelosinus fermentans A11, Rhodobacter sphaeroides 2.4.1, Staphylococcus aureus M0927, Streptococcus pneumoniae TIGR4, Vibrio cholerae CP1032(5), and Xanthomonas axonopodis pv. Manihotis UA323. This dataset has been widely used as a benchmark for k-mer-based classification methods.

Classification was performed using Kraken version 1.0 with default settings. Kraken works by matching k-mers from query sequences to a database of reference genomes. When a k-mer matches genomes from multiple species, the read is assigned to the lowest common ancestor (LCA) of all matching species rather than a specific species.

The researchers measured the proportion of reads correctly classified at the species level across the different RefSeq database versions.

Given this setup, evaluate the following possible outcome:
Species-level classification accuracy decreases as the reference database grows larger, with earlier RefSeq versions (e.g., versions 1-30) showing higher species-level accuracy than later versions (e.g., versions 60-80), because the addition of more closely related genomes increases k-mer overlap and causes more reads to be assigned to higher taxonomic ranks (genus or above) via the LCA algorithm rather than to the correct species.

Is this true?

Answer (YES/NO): NO